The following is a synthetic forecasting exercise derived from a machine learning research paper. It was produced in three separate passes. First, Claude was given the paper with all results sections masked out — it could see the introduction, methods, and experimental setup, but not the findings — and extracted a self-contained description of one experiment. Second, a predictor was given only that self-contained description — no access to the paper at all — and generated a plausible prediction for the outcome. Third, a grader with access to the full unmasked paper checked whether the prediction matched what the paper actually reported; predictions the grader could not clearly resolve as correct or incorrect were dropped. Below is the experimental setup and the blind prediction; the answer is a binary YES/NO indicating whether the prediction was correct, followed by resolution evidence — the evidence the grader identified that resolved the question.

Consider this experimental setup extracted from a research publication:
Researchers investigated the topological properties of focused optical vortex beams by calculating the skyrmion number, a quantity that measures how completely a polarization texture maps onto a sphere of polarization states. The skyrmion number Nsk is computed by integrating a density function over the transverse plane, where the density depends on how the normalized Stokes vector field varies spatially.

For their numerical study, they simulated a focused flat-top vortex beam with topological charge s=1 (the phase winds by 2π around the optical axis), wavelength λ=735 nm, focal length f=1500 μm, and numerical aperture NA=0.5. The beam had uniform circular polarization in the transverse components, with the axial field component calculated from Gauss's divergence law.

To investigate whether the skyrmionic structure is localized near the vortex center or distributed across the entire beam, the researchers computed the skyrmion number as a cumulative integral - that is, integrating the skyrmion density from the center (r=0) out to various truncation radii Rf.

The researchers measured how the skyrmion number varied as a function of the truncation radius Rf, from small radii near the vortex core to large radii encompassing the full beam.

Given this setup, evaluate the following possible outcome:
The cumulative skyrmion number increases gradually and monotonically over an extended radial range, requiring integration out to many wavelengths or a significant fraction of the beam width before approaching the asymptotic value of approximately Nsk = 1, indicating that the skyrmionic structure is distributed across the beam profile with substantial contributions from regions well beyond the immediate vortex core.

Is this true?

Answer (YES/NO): NO